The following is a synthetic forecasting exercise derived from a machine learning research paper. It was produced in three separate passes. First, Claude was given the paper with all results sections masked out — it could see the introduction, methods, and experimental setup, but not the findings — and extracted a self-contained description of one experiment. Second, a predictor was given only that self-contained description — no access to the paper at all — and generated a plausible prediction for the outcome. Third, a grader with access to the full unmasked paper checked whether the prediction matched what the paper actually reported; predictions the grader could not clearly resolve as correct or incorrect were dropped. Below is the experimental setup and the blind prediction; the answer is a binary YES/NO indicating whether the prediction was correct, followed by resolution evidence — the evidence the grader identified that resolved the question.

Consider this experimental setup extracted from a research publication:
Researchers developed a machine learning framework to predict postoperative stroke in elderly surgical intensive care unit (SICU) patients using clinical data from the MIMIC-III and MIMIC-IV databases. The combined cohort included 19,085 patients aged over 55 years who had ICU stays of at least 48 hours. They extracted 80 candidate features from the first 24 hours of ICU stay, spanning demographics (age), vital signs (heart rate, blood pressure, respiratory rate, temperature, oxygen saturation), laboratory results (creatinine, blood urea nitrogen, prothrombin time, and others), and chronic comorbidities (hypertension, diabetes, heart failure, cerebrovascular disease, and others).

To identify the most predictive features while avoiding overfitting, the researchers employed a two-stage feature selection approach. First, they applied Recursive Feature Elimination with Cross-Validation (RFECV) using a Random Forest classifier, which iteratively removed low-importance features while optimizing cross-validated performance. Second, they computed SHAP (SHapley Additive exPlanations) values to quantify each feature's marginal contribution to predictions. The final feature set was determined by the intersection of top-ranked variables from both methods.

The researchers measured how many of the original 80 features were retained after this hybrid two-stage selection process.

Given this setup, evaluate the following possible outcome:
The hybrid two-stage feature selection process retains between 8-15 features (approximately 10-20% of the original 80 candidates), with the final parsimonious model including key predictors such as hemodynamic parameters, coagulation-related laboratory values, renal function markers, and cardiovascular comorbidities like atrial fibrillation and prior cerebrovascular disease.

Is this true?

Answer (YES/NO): NO